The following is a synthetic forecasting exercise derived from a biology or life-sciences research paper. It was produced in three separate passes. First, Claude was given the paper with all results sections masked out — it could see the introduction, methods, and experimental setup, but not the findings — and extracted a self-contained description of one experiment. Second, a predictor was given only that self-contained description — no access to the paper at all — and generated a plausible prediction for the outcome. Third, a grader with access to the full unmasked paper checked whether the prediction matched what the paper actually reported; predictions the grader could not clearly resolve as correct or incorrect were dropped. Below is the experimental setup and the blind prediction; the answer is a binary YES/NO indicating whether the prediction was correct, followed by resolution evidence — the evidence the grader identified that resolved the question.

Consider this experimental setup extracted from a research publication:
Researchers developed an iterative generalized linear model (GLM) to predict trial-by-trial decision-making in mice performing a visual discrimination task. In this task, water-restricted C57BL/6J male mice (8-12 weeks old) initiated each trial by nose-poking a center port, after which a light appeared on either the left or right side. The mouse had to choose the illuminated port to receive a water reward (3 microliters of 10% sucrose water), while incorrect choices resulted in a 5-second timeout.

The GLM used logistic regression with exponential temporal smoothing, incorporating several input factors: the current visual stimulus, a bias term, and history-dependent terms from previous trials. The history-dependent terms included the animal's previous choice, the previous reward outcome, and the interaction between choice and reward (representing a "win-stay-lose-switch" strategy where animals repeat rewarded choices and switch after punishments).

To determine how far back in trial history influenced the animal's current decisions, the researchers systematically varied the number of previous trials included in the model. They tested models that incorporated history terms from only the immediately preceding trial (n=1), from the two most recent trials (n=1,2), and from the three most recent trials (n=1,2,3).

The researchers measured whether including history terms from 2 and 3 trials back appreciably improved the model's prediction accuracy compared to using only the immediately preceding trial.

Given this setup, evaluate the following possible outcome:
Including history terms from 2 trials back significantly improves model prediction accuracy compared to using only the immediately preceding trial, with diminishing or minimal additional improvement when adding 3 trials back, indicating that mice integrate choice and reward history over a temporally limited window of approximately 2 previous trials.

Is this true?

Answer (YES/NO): NO